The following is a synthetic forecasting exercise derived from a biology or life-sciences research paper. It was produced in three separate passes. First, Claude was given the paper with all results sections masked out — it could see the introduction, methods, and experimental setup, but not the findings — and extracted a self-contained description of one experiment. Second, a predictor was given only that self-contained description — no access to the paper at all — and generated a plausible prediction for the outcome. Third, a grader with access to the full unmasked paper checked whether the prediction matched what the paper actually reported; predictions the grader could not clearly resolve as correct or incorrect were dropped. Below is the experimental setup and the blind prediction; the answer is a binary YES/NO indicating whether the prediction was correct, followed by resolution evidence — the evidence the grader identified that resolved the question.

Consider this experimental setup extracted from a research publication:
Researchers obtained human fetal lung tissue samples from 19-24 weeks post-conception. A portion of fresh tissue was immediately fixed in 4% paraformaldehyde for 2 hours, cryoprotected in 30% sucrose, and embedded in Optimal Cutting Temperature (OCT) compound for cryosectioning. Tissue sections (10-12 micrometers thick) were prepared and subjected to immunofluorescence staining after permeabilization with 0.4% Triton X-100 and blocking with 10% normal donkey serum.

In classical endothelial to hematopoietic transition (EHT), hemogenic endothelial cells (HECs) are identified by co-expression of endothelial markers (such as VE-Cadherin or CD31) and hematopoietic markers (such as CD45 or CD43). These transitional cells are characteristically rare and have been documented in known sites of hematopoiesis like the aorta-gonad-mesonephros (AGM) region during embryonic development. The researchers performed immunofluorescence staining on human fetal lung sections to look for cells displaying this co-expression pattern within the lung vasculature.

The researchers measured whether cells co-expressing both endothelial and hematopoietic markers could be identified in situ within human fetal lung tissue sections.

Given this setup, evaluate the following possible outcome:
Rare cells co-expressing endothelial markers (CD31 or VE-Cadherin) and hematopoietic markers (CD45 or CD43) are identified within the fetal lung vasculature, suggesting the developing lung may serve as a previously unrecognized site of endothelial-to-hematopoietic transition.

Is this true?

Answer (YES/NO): YES